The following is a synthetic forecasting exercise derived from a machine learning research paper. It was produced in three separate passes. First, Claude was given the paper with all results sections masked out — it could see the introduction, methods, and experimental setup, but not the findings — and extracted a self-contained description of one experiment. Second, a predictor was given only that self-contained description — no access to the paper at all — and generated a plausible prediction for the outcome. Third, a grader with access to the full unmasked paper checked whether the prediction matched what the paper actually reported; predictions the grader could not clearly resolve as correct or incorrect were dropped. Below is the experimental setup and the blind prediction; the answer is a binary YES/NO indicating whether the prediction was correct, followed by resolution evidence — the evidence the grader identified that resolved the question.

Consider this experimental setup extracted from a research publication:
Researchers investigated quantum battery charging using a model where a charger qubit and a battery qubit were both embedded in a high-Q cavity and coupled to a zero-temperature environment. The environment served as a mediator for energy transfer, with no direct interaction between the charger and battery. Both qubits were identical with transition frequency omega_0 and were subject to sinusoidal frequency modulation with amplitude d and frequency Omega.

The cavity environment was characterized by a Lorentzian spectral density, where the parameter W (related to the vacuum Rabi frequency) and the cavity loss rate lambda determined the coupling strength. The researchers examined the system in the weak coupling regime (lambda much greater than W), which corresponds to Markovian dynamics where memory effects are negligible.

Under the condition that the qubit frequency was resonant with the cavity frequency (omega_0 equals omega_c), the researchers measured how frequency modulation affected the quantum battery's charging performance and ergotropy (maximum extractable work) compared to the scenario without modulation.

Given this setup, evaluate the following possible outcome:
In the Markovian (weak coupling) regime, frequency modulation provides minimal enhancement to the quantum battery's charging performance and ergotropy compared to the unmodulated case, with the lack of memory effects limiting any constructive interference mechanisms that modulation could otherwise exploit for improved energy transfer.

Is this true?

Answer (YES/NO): NO